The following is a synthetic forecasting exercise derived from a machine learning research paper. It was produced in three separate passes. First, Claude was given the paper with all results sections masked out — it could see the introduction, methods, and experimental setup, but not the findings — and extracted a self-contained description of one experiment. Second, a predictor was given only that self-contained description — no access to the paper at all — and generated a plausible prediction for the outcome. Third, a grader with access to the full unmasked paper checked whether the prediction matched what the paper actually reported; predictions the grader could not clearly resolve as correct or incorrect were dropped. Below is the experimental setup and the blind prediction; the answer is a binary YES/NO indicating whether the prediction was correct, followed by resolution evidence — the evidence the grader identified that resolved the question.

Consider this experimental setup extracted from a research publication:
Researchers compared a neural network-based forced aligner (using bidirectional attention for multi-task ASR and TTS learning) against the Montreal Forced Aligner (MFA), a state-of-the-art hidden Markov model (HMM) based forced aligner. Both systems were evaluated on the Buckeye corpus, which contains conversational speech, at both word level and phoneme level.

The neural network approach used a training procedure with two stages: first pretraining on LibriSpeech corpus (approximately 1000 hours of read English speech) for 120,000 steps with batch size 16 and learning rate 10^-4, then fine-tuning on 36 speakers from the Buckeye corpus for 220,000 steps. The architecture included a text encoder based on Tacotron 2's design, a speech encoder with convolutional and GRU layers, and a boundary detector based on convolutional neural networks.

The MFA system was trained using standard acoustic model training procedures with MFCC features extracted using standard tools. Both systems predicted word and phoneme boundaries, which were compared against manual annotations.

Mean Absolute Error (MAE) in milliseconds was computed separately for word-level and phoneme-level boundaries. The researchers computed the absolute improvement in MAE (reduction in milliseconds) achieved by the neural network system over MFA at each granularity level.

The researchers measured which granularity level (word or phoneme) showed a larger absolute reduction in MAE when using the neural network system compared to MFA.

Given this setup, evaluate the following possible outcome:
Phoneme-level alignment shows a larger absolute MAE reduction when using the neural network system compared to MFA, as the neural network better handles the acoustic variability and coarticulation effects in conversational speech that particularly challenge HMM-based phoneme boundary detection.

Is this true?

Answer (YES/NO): NO